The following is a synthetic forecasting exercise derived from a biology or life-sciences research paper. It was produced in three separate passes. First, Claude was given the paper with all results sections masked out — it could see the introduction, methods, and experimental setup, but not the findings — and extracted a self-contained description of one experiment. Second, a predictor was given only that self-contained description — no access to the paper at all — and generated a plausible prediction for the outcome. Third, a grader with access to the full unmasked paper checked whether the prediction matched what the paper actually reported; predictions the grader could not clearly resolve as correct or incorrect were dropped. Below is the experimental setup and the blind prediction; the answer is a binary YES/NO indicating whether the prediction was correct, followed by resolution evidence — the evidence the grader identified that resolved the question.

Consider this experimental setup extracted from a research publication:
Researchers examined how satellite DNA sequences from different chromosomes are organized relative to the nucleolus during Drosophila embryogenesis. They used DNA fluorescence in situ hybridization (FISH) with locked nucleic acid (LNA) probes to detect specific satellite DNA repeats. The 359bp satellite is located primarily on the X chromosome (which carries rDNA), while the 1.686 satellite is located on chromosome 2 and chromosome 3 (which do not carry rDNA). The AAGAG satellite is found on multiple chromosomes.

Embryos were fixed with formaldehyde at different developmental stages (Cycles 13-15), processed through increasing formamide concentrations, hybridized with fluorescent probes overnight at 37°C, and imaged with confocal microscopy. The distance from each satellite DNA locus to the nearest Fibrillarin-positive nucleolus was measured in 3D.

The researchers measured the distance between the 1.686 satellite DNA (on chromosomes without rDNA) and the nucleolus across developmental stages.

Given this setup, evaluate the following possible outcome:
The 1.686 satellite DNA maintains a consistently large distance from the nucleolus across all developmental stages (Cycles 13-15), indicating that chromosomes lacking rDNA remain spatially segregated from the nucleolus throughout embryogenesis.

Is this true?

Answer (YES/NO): NO